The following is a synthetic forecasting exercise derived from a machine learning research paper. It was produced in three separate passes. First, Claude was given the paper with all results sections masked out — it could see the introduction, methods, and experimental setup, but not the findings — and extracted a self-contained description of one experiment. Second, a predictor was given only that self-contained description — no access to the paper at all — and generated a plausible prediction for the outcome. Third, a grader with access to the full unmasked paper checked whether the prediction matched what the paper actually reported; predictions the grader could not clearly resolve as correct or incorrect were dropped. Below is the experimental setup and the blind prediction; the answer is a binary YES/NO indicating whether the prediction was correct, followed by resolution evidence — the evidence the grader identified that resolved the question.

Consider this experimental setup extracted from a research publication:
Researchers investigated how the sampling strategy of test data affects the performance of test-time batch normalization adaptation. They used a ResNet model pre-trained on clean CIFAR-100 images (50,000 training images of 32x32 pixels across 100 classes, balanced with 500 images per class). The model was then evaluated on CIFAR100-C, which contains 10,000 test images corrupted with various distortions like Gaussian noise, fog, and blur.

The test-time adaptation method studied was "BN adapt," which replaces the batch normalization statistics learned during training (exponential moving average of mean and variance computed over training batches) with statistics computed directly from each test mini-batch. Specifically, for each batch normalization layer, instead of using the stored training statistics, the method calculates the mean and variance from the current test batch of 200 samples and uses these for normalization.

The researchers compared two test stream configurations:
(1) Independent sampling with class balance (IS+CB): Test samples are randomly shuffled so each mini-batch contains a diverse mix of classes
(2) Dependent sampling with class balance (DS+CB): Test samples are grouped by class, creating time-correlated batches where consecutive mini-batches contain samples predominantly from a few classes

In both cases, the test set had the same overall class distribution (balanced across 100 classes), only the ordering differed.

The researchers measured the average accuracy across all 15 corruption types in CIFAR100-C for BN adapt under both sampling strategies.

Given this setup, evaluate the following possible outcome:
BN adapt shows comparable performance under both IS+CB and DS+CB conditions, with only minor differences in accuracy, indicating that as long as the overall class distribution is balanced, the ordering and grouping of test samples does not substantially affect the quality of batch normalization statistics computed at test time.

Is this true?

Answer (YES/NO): NO